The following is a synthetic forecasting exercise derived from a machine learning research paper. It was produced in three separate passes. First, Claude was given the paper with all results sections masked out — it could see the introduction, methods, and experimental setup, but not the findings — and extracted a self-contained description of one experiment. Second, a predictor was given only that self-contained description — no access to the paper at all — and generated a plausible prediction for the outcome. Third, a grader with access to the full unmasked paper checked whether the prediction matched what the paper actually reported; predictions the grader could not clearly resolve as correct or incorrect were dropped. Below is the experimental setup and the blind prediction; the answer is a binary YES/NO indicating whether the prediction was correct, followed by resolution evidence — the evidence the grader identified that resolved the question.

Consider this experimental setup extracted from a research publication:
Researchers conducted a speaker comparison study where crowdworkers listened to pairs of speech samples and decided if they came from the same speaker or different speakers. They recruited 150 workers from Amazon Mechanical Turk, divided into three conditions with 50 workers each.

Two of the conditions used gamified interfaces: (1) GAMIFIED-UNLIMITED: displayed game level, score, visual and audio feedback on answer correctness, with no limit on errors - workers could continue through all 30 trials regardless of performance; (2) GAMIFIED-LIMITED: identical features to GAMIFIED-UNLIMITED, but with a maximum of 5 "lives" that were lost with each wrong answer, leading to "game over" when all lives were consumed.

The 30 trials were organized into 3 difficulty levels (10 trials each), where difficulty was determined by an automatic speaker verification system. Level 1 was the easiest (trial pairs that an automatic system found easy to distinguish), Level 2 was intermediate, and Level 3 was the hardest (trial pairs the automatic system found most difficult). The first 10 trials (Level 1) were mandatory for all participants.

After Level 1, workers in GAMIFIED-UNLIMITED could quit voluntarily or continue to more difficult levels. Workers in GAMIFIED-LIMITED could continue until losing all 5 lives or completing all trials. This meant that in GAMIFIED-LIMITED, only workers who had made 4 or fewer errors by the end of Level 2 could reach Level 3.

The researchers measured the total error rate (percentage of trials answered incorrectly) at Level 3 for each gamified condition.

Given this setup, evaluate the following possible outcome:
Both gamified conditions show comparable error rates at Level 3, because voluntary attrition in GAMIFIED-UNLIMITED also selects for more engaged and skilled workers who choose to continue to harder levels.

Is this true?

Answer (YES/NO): NO